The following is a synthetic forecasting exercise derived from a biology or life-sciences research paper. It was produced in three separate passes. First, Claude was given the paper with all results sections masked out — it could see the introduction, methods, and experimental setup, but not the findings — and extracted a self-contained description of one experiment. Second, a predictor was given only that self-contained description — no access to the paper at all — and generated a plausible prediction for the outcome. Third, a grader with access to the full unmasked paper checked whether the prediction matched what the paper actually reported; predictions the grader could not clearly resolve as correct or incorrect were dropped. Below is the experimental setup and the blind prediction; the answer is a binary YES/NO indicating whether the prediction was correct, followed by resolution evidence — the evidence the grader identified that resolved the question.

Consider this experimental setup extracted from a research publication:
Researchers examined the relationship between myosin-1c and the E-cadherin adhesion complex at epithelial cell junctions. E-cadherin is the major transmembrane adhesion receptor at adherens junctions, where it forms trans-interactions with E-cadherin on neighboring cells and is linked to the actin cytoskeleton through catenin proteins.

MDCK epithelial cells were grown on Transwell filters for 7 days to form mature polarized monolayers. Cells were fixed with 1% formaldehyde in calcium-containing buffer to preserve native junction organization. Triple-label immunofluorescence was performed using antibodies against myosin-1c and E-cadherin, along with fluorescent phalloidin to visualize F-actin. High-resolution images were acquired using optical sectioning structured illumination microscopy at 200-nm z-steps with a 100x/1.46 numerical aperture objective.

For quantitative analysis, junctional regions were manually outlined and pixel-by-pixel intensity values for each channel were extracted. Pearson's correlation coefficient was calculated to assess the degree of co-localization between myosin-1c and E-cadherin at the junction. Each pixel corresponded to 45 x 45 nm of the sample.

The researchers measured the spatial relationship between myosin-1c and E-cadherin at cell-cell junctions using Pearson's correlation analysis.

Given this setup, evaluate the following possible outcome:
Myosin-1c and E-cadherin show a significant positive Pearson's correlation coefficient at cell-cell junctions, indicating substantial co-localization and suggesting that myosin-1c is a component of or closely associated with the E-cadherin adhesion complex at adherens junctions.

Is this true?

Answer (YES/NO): NO